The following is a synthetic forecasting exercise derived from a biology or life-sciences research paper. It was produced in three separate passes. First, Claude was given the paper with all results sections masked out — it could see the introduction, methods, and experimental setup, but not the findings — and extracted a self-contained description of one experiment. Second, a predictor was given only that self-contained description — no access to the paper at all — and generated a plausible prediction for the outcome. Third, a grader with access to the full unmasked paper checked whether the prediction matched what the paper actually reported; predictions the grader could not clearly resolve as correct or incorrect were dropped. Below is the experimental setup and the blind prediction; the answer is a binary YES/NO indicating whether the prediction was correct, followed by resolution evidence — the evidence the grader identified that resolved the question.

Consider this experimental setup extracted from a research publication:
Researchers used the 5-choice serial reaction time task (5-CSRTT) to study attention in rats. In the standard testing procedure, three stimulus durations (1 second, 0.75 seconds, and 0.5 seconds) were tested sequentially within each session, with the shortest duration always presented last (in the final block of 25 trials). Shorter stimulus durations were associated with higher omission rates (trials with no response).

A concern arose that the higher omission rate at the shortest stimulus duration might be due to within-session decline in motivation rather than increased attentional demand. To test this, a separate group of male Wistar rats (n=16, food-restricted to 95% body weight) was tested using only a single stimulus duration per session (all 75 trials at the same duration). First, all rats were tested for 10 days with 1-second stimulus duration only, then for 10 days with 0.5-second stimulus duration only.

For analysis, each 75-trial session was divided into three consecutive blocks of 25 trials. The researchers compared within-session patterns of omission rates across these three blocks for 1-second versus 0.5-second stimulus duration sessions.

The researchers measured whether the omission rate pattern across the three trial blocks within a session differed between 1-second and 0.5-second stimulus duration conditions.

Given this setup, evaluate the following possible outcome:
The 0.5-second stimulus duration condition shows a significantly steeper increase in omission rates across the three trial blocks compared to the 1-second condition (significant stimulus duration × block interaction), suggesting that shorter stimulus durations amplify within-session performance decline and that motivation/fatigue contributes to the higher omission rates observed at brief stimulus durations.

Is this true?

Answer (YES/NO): NO